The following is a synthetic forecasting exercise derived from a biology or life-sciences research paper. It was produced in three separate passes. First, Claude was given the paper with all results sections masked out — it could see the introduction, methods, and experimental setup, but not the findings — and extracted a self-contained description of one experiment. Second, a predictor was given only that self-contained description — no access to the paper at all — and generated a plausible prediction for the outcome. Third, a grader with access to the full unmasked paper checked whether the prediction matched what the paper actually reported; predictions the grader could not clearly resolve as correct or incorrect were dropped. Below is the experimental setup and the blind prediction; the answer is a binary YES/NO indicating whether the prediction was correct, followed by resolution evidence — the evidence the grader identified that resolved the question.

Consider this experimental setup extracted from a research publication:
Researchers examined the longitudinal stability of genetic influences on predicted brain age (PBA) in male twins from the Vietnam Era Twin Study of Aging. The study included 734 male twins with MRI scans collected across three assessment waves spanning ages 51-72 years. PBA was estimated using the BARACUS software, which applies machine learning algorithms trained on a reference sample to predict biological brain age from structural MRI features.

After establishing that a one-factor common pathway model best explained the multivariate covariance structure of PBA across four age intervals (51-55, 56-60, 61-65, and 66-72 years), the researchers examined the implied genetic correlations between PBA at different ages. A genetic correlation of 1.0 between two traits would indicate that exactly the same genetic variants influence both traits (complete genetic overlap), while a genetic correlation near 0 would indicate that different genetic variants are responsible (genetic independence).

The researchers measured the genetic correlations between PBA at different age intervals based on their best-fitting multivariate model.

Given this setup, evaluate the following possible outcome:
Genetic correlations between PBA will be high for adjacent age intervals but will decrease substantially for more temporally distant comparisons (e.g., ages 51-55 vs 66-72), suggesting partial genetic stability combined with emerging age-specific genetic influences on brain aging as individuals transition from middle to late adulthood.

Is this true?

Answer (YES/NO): NO